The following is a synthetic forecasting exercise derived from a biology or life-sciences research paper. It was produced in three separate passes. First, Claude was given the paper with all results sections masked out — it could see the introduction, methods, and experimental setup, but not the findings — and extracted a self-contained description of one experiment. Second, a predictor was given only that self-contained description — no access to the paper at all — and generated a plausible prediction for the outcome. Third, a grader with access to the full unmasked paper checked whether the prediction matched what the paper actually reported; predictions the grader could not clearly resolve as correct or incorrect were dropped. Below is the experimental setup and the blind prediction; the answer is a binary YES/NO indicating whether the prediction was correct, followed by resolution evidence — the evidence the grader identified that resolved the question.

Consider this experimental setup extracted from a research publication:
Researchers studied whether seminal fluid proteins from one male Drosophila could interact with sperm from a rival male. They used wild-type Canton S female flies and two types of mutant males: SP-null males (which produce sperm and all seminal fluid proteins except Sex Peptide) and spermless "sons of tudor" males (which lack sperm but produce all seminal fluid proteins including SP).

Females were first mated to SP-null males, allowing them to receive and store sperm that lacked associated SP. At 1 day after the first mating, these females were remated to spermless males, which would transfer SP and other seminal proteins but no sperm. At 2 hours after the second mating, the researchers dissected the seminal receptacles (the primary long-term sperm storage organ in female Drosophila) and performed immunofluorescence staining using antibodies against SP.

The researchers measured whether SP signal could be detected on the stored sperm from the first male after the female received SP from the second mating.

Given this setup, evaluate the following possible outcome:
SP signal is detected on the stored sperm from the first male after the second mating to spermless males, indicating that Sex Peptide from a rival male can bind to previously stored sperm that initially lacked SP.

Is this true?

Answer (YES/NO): YES